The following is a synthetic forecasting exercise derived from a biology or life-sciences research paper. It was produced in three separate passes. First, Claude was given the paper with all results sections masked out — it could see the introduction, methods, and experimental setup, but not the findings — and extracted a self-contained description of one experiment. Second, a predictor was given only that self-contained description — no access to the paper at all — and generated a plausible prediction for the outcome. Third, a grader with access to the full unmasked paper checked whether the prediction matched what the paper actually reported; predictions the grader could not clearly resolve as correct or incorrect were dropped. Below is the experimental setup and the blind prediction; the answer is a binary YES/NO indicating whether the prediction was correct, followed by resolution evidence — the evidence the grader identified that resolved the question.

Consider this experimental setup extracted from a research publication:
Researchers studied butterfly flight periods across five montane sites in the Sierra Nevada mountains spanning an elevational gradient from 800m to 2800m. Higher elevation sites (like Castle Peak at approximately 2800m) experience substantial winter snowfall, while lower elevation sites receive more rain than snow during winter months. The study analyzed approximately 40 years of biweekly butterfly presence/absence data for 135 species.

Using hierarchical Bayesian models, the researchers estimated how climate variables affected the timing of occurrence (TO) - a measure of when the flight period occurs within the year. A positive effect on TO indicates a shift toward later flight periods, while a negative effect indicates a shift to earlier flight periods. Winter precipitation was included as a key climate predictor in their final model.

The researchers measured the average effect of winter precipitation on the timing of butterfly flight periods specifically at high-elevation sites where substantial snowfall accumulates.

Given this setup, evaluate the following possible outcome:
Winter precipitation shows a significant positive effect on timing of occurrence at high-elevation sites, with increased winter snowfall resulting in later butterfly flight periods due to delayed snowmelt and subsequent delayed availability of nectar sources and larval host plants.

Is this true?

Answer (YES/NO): YES